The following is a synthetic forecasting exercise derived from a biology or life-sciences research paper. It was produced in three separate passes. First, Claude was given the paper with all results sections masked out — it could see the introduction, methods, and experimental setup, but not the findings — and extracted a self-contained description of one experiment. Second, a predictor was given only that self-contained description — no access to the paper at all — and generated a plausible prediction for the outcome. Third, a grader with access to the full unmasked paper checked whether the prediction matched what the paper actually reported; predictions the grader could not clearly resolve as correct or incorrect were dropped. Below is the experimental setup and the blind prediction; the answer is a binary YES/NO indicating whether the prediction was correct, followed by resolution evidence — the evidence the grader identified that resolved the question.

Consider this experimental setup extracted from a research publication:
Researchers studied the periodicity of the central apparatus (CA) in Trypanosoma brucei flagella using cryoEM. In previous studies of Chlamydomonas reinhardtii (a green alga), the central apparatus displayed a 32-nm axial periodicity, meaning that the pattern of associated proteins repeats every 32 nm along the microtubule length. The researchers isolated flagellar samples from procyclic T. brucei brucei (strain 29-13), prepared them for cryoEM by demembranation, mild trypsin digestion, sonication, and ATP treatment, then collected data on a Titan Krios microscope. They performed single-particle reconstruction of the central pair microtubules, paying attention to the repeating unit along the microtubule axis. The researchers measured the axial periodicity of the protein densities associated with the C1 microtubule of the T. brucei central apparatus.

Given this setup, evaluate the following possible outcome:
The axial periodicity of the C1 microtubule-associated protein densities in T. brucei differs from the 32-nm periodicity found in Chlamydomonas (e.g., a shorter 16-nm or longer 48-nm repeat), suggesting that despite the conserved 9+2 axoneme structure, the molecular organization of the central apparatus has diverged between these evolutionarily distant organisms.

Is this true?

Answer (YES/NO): YES